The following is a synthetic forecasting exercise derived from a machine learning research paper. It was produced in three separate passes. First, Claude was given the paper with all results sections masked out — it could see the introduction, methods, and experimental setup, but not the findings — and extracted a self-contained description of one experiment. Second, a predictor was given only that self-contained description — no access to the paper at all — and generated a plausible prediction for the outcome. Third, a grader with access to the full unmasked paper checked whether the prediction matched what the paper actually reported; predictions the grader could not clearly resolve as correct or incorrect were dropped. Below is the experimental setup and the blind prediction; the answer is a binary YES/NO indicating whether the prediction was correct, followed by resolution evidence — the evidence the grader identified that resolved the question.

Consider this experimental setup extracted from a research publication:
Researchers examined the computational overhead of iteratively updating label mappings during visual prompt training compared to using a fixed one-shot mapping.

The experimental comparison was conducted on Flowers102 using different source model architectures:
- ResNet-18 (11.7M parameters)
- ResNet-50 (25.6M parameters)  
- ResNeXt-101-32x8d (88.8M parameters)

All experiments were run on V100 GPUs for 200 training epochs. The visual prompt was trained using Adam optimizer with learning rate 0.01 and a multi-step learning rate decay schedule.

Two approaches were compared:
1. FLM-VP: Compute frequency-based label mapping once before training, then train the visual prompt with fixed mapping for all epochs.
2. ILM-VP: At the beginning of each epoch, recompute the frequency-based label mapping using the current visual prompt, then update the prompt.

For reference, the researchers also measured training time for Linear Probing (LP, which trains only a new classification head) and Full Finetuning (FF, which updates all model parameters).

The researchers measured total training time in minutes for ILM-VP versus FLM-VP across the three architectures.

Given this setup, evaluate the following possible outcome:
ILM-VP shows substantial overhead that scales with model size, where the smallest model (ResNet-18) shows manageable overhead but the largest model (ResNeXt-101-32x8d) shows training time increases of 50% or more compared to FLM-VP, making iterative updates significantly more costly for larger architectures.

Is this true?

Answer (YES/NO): NO